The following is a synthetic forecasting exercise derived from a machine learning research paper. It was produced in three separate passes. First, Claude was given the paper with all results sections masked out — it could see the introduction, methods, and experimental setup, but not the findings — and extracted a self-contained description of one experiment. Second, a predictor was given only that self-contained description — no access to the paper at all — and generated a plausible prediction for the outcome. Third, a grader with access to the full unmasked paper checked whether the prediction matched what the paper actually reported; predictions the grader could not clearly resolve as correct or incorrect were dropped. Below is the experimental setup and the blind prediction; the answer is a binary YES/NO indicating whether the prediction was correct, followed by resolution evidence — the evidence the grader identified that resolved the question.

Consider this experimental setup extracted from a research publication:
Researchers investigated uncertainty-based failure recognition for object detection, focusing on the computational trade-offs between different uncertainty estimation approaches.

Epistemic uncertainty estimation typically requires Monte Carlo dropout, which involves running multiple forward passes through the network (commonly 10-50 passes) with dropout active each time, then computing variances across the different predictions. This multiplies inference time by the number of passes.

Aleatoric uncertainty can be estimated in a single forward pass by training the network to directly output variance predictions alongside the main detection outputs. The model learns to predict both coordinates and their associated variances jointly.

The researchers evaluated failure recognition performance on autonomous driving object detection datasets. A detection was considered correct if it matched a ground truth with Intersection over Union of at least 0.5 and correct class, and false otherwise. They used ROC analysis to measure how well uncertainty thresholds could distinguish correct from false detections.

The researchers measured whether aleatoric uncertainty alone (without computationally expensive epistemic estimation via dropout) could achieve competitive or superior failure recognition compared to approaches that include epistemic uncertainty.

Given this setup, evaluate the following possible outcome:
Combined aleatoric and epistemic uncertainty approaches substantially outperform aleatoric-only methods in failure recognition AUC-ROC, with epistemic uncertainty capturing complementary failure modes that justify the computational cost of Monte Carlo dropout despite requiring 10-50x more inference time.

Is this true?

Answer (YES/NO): NO